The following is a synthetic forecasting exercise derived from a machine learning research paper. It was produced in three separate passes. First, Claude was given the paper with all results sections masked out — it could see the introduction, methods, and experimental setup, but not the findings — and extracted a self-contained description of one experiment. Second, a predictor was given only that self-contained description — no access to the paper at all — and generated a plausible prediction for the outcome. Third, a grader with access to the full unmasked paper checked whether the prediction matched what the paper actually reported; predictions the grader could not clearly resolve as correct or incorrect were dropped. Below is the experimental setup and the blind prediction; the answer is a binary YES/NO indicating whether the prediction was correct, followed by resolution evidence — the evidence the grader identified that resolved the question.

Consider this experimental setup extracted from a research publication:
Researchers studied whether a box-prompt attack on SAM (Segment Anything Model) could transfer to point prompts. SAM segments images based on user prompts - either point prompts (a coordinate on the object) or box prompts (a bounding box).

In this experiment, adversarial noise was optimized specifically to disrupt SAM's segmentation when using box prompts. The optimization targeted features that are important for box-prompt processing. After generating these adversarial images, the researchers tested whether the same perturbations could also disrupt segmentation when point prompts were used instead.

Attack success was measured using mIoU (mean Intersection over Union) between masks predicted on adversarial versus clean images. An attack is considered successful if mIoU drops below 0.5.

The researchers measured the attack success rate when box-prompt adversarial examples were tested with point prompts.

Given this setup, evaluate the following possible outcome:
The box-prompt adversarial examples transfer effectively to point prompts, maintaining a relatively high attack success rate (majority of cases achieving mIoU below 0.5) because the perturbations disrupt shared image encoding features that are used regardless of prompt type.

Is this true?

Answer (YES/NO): NO